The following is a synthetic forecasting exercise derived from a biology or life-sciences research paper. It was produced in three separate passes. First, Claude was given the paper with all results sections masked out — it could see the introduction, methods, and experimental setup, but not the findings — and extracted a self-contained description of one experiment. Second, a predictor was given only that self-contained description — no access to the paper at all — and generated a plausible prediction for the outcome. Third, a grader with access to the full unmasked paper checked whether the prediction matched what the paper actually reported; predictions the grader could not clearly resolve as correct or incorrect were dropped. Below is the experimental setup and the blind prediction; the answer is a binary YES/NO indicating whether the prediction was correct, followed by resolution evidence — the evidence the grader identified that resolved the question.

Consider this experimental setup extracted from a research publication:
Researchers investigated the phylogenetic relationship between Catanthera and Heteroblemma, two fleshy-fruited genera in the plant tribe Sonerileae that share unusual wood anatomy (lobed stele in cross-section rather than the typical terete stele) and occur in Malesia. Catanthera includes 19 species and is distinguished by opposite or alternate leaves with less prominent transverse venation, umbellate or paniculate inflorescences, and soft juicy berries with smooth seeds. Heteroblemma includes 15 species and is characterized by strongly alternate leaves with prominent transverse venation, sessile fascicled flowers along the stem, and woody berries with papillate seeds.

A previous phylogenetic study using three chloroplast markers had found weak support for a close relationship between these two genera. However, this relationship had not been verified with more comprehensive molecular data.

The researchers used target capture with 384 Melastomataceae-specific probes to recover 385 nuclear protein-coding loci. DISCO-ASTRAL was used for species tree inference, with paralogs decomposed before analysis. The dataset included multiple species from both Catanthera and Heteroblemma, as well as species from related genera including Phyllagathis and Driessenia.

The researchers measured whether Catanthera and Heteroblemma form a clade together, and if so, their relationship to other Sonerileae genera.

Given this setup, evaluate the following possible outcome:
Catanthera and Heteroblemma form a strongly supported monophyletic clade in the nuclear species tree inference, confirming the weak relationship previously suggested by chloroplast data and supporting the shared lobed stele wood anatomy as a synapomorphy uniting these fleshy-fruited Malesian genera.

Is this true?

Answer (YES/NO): YES